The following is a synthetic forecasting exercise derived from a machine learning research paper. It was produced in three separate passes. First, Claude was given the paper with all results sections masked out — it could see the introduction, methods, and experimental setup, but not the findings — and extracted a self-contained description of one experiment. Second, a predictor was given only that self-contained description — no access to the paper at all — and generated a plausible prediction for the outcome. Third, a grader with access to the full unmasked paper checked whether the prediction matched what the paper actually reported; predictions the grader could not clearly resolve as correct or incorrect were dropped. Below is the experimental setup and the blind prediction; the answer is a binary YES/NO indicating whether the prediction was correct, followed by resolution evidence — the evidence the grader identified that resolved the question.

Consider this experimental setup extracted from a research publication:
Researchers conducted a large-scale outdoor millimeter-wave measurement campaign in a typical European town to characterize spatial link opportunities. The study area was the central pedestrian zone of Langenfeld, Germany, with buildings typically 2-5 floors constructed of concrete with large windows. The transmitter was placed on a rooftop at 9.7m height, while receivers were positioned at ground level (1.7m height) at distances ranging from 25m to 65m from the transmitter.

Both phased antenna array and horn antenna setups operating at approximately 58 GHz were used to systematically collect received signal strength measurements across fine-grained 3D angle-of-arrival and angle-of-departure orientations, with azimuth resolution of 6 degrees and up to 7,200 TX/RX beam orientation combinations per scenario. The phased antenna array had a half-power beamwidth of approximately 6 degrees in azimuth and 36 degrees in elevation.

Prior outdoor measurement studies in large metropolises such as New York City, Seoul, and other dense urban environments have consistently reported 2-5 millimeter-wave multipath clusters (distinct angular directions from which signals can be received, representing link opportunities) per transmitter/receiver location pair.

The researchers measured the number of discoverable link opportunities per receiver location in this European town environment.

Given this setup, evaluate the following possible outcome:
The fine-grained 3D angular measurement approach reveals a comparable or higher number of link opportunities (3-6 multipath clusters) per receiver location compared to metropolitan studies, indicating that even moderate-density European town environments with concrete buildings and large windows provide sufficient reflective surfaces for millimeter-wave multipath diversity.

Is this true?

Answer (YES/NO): NO